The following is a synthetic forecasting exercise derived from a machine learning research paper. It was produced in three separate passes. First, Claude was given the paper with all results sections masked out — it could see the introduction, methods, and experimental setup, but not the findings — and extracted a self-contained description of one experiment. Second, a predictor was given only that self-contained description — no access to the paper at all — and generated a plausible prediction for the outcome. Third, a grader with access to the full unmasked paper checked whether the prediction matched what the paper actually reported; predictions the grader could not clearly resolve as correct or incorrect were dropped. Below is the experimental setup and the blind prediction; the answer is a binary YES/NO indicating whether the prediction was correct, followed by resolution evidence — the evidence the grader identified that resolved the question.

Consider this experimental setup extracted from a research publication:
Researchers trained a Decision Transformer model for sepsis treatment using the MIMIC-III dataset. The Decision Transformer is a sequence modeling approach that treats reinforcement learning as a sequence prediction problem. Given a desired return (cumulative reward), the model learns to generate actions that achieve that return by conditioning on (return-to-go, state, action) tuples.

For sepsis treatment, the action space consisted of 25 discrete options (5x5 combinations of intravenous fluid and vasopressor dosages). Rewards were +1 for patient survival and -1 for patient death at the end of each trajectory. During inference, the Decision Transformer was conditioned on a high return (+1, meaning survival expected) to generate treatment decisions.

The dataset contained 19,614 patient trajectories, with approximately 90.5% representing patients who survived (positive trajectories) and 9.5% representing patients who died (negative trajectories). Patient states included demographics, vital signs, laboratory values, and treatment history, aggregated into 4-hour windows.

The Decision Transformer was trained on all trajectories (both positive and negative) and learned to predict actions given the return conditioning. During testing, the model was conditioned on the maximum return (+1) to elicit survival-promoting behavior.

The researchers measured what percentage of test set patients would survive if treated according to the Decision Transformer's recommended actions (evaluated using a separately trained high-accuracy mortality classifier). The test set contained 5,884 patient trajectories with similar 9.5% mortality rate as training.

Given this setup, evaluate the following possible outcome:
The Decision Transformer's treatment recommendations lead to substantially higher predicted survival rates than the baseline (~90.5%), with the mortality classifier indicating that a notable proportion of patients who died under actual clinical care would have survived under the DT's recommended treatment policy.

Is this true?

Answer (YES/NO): NO